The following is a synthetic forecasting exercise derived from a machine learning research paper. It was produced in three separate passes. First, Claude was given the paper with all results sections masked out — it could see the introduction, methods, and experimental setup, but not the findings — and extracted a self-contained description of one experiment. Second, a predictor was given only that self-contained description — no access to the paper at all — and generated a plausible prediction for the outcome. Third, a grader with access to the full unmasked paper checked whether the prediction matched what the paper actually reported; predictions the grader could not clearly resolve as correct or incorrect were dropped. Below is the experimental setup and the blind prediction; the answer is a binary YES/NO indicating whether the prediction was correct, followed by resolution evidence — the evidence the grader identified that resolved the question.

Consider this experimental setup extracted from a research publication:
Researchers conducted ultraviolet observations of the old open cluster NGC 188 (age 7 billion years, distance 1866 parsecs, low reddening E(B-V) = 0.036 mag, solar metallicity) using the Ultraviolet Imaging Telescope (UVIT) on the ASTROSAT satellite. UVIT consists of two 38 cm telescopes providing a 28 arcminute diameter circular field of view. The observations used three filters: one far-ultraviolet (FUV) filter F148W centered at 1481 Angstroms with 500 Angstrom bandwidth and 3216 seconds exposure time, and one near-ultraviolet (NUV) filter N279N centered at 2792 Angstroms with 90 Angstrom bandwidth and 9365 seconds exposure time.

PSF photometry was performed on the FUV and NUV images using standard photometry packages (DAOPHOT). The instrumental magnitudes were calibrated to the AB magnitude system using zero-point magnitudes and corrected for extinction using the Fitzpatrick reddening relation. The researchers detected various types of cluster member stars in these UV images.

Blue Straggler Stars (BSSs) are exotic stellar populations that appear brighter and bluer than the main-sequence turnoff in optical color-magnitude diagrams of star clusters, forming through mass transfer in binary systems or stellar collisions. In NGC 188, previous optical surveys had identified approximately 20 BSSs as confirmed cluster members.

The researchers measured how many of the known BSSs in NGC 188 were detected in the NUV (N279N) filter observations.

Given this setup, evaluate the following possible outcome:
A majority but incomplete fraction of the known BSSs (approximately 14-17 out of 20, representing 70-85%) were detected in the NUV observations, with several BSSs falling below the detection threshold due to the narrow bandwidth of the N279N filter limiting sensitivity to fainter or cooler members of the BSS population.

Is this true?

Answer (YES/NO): NO